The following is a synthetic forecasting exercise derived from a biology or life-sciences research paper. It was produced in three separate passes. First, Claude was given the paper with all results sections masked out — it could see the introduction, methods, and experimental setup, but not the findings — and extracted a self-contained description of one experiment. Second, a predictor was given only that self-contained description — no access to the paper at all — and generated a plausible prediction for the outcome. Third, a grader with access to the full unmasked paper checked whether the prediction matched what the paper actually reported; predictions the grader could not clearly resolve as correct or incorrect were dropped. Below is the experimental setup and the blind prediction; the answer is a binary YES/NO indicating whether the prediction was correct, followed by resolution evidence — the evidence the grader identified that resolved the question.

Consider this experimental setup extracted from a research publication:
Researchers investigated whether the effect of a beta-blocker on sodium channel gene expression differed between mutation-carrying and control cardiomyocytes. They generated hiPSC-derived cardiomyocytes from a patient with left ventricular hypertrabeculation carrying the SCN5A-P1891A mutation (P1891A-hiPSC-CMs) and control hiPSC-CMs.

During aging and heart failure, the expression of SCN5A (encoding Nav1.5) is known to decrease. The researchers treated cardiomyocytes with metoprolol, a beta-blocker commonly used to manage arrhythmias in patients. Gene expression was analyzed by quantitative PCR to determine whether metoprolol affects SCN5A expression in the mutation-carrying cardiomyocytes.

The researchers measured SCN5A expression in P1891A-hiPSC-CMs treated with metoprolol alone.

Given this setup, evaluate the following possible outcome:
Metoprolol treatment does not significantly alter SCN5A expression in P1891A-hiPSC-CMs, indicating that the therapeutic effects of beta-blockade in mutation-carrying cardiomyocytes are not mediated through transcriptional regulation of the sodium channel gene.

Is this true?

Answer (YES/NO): NO